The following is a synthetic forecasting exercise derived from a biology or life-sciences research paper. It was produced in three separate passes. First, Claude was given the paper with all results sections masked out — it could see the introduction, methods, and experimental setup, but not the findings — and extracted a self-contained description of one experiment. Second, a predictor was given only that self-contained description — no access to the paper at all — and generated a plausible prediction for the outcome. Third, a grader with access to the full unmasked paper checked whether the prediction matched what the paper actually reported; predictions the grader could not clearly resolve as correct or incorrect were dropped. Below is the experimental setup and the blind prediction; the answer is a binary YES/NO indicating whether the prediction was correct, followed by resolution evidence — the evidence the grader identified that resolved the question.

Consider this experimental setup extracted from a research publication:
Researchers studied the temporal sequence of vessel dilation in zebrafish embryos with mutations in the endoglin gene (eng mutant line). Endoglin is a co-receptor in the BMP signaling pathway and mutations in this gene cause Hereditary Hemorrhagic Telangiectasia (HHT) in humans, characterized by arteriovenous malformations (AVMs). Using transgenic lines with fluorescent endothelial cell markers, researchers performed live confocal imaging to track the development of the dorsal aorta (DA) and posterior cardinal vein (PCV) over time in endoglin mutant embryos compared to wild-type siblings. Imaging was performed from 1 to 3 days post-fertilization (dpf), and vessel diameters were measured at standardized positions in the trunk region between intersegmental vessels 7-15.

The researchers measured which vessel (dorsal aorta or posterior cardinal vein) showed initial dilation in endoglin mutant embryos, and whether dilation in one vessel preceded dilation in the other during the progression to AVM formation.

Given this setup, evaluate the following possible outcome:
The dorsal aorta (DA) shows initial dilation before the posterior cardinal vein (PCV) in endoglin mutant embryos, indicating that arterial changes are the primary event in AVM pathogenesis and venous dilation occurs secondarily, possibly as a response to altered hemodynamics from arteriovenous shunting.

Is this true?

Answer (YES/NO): NO